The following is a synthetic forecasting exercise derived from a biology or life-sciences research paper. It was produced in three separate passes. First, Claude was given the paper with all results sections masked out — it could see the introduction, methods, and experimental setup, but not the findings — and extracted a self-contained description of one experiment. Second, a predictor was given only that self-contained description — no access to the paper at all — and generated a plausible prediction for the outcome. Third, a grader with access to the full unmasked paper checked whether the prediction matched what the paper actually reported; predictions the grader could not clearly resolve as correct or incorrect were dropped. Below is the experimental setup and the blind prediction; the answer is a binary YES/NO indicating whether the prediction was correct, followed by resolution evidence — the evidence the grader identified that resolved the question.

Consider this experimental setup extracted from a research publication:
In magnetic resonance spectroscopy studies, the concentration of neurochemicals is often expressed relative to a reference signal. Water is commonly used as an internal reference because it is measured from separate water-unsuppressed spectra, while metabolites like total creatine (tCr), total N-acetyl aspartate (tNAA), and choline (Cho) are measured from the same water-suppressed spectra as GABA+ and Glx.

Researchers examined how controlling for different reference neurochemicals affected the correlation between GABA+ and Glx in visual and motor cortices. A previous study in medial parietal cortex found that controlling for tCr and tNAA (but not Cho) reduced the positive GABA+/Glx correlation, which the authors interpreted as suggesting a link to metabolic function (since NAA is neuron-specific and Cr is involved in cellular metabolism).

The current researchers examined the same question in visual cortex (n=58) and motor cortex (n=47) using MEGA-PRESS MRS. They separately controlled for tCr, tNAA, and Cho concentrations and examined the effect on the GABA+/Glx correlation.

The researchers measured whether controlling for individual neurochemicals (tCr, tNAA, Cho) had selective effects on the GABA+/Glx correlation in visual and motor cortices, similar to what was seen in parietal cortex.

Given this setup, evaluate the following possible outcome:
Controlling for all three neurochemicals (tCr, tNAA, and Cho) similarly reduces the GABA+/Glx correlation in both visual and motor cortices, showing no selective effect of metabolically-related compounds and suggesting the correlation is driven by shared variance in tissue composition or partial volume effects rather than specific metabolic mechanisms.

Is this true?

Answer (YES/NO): NO